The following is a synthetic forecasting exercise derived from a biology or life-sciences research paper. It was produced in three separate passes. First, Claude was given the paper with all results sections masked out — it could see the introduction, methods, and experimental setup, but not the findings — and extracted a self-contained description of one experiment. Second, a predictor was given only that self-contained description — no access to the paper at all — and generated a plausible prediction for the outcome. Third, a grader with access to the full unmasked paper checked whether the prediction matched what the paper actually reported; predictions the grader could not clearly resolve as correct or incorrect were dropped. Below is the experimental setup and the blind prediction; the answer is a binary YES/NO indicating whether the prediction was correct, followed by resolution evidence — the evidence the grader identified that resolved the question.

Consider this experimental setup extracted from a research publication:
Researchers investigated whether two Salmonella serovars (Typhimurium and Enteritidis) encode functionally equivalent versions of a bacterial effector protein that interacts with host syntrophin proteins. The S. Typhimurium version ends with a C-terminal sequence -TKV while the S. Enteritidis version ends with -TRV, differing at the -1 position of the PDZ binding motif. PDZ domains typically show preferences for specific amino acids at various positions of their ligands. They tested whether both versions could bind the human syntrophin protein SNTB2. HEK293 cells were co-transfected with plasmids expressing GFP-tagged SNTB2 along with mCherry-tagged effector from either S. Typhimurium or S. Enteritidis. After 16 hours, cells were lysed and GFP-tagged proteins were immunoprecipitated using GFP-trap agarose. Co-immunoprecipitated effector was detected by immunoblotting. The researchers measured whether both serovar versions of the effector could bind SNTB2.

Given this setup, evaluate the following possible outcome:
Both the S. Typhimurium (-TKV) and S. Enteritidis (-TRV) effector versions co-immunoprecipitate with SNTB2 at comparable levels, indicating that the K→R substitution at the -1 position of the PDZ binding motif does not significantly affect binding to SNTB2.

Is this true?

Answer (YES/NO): YES